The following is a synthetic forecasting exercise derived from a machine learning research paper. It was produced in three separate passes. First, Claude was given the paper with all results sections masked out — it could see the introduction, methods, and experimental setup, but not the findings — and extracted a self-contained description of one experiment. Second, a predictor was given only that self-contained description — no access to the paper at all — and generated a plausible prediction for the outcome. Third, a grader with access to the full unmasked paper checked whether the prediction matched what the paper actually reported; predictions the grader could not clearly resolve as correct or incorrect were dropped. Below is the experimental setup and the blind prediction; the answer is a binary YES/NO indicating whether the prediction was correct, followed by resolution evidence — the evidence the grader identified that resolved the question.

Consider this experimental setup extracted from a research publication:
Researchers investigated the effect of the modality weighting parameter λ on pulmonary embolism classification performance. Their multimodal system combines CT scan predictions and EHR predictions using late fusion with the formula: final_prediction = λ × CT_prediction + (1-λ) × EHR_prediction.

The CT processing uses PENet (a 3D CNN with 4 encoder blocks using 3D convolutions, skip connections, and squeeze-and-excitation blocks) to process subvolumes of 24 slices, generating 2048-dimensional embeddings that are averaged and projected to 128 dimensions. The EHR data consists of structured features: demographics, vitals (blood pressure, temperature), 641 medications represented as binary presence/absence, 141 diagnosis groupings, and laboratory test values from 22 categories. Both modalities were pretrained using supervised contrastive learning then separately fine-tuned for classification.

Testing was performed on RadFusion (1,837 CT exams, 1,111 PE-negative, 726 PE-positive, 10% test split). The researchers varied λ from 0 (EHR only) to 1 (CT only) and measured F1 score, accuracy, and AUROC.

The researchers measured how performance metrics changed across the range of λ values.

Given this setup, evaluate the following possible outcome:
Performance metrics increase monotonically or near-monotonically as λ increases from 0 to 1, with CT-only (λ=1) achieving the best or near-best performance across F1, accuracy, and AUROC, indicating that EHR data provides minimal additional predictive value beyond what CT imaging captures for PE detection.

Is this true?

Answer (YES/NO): NO